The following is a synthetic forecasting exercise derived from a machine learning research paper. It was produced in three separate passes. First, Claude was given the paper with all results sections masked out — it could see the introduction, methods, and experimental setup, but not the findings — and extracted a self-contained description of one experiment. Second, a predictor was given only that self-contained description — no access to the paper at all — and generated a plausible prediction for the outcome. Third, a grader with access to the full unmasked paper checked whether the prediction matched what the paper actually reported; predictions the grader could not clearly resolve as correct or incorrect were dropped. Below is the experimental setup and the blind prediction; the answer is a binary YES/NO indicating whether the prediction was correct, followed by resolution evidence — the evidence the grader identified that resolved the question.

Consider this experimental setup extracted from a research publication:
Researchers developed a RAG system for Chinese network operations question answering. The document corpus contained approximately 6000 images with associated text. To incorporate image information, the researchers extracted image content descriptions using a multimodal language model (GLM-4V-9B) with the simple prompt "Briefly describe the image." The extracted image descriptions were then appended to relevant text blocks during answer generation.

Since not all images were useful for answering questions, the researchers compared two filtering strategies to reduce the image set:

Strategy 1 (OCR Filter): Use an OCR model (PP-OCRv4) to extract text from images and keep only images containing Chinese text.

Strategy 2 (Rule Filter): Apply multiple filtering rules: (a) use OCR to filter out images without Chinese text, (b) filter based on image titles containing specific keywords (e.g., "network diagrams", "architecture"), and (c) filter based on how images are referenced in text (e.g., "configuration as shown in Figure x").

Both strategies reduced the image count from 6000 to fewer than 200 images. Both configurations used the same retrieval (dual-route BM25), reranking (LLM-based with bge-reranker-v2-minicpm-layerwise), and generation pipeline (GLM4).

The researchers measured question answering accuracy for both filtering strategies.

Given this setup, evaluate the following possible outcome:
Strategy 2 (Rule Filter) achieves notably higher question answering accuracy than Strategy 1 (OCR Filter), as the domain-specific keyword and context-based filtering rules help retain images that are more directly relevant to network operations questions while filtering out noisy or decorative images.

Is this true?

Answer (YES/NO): YES